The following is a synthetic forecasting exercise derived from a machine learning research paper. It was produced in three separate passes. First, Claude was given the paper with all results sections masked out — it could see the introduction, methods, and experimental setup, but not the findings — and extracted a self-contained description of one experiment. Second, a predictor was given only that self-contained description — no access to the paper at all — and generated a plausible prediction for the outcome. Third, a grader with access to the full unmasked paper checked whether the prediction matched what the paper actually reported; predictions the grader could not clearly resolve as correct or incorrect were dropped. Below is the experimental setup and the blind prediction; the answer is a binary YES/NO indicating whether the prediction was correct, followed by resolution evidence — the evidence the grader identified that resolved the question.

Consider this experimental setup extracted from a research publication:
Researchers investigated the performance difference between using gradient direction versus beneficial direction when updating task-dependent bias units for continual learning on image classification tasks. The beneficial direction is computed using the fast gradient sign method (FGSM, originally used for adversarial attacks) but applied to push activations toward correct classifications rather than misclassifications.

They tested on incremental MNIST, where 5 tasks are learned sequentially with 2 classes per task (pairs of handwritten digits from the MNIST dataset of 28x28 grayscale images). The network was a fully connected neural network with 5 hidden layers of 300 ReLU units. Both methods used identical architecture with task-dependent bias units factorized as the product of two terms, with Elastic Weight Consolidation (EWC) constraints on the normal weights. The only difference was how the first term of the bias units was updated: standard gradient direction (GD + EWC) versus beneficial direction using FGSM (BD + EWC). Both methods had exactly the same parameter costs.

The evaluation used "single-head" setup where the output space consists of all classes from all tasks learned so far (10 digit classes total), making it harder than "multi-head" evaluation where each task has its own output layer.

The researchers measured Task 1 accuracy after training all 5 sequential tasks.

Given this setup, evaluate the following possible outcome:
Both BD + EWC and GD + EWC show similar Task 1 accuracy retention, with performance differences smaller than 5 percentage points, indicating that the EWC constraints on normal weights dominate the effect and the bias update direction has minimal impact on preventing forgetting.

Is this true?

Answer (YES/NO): NO